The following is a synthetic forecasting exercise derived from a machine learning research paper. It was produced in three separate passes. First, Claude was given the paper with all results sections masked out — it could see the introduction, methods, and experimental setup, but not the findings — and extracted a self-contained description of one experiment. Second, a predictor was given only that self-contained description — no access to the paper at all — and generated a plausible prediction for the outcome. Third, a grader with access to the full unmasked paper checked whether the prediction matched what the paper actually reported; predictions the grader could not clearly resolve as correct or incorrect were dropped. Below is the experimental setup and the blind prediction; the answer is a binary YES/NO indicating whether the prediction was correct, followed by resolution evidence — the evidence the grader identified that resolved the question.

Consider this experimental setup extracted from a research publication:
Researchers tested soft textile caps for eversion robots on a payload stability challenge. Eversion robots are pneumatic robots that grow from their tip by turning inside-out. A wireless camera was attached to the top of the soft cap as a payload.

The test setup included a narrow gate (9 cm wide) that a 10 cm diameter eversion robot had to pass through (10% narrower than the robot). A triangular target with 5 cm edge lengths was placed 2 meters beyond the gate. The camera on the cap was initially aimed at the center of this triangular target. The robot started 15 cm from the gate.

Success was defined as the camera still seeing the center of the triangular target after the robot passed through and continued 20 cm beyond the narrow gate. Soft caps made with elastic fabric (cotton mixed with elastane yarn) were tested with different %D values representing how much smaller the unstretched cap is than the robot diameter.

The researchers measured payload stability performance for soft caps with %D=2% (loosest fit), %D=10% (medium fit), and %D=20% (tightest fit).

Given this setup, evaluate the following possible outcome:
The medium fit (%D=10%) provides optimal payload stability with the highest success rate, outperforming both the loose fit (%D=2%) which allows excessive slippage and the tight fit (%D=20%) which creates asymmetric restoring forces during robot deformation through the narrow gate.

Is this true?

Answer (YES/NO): NO